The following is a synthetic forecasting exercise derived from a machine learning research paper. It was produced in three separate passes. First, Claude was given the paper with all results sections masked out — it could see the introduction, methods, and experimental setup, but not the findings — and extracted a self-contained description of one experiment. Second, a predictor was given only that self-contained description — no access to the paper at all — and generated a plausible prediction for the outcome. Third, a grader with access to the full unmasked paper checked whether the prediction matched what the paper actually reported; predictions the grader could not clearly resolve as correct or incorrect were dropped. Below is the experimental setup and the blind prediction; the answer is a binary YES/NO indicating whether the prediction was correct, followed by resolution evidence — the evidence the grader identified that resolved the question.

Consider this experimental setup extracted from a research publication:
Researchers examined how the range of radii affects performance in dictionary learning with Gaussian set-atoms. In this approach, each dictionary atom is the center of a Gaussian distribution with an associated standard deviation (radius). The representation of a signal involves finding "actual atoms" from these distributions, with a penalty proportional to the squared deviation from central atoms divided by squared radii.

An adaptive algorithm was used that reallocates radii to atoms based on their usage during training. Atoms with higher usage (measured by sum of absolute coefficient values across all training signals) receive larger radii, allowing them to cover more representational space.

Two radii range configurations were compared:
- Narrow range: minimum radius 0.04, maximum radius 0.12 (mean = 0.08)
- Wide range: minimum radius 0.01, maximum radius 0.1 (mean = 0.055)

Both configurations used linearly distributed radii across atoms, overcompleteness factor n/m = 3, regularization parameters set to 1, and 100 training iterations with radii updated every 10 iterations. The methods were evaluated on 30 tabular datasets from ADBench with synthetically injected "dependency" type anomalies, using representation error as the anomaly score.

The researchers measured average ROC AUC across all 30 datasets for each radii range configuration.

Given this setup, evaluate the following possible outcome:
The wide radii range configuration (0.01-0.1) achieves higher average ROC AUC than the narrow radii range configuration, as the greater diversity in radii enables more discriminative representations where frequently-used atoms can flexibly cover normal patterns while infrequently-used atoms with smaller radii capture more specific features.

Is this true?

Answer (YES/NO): NO